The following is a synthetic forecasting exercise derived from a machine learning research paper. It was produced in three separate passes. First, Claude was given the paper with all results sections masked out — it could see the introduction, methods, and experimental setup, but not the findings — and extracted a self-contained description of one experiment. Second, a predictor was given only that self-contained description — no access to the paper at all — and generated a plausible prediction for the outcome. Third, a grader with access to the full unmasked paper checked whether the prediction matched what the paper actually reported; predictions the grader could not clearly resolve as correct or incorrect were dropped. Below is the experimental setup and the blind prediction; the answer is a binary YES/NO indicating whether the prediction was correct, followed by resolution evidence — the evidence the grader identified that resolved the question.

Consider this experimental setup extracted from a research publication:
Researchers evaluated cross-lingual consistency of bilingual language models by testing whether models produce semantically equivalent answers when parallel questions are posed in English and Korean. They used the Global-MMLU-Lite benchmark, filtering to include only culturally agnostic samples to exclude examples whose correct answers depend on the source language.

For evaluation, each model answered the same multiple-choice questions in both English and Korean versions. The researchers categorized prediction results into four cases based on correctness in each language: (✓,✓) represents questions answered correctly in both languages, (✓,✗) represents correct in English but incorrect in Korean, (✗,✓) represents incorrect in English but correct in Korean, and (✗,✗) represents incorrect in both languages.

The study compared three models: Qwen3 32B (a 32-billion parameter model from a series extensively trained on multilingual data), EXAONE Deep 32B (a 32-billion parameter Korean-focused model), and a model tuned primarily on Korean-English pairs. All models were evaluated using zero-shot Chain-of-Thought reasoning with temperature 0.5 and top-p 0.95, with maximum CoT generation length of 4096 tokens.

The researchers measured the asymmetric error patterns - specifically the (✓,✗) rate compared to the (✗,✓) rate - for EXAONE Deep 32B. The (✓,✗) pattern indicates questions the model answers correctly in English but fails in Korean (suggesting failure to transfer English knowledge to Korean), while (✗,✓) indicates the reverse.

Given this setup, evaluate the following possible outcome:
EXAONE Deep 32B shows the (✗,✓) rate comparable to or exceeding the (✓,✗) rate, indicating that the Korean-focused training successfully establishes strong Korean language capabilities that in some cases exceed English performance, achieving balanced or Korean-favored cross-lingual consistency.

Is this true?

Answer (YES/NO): NO